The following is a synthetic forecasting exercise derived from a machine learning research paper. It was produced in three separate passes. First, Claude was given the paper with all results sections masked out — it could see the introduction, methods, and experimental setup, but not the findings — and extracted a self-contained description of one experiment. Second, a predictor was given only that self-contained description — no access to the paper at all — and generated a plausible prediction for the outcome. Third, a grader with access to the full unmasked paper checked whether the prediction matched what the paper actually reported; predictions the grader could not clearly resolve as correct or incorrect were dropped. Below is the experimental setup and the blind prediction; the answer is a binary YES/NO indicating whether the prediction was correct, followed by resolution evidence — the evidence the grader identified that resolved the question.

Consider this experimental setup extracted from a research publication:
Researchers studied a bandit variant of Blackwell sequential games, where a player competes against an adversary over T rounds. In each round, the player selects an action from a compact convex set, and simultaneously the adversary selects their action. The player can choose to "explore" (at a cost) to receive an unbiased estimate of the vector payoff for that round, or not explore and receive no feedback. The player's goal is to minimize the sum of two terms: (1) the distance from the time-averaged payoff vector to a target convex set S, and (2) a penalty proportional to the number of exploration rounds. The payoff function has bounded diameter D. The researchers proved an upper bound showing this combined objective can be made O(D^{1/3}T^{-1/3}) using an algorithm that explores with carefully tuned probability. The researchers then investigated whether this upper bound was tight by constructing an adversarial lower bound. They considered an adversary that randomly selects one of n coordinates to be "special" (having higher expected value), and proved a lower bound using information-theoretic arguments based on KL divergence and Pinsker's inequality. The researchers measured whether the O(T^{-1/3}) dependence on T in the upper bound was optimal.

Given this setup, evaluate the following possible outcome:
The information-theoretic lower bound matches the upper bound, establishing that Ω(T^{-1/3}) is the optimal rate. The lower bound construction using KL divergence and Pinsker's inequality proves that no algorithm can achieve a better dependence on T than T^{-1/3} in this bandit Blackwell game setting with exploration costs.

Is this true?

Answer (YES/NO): YES